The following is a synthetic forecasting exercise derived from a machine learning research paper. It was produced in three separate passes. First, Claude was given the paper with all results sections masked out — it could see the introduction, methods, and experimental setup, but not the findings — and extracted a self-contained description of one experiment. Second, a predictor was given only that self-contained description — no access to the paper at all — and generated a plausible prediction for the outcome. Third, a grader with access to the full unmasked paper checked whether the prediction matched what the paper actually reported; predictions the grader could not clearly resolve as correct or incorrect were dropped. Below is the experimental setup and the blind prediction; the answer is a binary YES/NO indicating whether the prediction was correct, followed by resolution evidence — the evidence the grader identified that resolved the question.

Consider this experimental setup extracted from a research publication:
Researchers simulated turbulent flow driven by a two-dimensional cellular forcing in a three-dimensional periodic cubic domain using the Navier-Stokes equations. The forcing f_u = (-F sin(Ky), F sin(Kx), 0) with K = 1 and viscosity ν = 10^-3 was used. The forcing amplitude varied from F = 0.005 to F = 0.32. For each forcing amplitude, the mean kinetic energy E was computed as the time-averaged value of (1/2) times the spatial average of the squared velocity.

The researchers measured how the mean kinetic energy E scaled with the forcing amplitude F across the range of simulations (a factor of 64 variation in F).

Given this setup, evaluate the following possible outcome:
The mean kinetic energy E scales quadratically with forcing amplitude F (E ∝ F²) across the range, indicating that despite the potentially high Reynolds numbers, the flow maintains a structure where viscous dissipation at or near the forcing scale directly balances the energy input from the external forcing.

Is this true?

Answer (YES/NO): NO